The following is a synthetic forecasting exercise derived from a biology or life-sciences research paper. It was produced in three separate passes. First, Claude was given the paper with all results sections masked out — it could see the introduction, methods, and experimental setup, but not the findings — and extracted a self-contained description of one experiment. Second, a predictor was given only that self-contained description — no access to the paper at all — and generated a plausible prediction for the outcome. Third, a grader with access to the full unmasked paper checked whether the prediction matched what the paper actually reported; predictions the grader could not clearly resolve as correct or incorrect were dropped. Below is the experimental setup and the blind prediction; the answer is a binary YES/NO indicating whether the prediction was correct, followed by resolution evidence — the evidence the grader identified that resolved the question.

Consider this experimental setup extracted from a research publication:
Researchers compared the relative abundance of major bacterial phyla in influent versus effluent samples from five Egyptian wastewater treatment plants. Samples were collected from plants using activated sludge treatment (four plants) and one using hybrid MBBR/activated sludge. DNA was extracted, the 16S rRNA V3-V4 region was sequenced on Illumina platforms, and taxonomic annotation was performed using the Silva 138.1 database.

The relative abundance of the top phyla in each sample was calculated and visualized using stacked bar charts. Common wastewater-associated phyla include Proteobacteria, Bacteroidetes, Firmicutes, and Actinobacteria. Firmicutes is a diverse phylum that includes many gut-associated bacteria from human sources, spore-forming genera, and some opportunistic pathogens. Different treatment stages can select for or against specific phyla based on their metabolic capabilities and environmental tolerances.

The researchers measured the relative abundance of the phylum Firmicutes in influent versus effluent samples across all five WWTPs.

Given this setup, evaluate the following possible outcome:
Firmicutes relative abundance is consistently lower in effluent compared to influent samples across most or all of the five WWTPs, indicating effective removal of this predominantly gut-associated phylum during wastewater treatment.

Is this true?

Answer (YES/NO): NO